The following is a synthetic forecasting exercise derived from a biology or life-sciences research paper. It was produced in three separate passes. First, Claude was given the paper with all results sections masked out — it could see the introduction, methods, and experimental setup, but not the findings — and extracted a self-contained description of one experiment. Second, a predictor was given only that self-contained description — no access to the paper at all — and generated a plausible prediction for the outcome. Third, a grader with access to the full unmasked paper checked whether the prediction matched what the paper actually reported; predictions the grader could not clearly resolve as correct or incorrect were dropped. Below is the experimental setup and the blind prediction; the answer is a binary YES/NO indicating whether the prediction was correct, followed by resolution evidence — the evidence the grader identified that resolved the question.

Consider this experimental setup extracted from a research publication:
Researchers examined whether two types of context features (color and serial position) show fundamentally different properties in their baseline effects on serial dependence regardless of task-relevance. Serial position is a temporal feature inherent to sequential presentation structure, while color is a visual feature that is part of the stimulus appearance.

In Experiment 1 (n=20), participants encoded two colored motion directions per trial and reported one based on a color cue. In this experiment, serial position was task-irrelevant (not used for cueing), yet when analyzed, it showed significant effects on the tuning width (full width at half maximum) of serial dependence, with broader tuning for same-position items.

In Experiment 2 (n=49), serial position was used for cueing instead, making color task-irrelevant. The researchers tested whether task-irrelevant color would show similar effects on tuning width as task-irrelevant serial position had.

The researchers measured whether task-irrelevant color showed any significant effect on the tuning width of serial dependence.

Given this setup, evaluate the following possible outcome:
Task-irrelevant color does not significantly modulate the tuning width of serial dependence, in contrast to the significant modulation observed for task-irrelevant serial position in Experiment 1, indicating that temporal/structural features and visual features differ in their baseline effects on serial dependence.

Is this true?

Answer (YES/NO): YES